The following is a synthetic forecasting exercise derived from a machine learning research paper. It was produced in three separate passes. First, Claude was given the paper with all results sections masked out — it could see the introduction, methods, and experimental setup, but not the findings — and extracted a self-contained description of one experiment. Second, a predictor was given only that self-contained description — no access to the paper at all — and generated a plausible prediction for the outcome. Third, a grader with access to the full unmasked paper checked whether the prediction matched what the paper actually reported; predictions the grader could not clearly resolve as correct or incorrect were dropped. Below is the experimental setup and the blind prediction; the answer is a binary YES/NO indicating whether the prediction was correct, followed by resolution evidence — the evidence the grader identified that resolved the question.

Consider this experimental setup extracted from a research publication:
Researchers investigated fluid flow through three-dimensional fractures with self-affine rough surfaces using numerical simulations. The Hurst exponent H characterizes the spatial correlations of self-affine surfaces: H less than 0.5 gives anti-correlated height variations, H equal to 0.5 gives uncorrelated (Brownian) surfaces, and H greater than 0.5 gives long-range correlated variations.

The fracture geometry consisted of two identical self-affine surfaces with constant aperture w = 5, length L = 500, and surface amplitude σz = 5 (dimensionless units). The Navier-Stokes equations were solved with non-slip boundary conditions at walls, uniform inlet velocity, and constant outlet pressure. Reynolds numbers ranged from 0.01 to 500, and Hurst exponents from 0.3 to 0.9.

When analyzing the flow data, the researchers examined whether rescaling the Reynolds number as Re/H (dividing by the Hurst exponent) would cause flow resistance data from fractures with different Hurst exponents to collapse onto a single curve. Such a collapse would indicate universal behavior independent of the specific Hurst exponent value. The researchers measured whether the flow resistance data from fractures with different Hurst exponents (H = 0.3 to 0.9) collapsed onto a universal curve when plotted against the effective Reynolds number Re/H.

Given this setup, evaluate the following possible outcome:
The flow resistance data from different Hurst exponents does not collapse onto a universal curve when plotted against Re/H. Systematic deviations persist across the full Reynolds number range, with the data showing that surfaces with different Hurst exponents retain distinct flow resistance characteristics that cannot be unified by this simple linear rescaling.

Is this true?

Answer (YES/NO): NO